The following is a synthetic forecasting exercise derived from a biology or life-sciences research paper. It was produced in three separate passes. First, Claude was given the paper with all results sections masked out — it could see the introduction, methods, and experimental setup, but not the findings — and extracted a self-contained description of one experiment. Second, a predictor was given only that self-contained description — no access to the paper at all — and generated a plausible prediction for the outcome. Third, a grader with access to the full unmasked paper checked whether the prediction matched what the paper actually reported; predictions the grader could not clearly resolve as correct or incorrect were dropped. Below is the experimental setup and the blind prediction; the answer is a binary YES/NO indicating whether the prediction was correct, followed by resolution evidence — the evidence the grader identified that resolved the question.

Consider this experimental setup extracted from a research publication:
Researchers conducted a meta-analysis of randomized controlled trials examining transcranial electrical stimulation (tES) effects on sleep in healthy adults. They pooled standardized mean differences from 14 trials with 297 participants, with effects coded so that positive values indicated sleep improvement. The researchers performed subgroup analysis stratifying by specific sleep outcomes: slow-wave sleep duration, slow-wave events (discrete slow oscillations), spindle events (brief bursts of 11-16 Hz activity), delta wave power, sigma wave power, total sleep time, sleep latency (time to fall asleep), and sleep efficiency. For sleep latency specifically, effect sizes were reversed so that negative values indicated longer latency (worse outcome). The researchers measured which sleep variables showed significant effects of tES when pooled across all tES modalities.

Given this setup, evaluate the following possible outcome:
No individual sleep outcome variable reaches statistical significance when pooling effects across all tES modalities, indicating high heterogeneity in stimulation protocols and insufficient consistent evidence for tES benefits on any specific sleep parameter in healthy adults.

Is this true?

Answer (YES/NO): NO